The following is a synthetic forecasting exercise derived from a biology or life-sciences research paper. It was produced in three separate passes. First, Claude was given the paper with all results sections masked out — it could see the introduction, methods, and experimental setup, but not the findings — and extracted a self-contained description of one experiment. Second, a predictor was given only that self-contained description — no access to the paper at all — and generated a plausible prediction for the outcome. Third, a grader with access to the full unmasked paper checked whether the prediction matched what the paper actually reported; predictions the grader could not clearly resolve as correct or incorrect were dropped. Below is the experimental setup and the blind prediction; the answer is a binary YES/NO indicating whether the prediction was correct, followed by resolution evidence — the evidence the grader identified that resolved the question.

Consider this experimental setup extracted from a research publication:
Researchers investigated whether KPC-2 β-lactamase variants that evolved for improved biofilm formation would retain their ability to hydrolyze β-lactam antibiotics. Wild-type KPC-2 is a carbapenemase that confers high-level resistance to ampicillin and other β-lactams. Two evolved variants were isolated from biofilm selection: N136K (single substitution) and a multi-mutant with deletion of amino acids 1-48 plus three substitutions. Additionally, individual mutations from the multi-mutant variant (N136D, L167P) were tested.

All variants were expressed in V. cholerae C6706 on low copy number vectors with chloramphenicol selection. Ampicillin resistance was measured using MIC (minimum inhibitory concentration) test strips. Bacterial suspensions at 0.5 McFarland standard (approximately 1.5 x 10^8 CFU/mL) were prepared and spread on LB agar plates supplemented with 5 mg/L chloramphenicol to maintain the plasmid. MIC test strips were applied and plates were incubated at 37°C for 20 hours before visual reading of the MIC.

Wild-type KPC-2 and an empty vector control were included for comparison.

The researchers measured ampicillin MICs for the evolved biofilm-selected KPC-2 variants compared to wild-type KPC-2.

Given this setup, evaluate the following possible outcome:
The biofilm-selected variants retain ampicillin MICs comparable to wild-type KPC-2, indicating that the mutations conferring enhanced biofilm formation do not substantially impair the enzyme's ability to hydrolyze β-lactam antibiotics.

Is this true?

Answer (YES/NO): NO